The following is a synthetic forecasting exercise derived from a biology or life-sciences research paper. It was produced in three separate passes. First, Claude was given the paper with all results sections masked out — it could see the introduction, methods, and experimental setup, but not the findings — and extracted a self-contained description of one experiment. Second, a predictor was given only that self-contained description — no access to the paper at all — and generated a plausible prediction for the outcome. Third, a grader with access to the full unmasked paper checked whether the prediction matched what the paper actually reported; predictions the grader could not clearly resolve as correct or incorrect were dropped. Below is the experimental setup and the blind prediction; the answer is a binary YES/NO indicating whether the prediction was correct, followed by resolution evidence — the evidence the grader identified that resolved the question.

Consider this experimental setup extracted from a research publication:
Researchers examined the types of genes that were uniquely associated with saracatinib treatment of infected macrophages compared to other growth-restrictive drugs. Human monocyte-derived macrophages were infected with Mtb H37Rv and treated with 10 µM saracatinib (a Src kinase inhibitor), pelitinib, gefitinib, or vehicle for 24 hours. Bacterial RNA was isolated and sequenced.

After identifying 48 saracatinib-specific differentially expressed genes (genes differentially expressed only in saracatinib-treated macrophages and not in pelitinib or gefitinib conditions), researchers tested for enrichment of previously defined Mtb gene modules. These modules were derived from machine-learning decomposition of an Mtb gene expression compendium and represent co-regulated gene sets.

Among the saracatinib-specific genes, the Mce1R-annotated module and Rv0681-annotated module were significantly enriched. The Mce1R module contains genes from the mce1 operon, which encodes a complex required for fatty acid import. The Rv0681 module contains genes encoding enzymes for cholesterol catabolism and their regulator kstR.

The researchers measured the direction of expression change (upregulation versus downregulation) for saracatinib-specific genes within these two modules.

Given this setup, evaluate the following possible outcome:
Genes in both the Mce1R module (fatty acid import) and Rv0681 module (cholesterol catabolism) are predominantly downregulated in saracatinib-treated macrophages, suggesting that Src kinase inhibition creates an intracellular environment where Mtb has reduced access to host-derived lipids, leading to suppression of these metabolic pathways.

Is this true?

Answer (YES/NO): NO